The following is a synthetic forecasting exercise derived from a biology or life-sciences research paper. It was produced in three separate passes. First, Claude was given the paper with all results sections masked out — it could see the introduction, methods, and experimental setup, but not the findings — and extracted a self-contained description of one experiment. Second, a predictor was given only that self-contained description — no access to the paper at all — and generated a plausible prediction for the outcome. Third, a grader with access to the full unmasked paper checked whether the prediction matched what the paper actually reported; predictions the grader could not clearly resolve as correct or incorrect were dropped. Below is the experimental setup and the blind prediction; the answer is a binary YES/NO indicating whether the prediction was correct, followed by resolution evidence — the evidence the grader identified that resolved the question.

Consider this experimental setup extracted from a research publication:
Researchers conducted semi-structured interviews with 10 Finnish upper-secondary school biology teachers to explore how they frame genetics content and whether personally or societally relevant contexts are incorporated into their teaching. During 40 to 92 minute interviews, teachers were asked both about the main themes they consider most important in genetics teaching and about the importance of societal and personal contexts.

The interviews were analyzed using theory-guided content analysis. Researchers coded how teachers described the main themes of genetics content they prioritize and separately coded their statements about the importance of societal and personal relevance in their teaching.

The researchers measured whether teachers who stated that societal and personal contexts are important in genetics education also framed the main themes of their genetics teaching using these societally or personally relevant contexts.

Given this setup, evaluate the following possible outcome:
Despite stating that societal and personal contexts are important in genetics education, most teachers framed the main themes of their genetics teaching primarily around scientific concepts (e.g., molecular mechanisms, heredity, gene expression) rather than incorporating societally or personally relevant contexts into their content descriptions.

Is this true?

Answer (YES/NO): YES